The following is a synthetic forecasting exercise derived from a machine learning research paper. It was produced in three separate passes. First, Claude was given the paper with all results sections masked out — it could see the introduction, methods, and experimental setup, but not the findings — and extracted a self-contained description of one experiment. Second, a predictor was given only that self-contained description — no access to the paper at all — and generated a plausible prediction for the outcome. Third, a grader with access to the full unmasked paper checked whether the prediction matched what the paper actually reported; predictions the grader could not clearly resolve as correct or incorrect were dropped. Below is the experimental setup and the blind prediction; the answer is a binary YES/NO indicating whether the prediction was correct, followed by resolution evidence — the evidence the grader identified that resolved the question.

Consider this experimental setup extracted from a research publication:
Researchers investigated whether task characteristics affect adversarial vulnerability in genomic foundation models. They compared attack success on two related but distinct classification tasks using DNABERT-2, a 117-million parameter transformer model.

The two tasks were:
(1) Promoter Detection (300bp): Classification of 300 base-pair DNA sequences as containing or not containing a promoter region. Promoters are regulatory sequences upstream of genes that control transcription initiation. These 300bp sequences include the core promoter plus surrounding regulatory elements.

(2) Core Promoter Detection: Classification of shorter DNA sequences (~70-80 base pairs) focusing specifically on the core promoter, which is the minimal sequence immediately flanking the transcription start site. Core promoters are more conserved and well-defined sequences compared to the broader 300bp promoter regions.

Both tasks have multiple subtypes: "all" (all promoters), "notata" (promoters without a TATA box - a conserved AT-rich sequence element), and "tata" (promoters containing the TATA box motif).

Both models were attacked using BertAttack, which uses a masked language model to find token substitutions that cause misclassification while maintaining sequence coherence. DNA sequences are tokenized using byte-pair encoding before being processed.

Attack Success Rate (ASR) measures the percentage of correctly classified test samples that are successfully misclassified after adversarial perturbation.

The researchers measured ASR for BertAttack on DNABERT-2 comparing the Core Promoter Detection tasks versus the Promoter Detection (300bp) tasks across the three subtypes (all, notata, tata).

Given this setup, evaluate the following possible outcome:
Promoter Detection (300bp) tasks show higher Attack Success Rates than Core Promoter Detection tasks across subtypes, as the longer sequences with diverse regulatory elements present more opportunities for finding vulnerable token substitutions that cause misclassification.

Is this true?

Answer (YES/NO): NO